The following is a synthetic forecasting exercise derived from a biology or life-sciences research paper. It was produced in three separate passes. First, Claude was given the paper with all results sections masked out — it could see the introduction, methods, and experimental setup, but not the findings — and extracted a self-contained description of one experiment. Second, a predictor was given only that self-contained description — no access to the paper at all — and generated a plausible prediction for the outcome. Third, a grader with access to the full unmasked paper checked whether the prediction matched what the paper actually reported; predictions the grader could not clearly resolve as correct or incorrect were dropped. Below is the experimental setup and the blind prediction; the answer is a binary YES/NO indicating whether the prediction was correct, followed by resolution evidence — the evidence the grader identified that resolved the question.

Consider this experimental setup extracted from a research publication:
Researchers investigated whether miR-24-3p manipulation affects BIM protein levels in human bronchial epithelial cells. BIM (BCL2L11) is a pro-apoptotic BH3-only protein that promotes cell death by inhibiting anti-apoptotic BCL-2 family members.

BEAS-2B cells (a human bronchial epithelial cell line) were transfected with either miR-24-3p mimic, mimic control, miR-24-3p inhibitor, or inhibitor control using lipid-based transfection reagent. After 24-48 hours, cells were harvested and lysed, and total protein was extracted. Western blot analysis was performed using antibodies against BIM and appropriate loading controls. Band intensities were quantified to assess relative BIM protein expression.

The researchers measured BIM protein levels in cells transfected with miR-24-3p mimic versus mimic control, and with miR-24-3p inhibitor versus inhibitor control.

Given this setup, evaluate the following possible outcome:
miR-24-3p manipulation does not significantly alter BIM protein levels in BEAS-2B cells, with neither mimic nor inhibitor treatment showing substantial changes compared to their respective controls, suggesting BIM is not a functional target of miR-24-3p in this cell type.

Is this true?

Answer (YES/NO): NO